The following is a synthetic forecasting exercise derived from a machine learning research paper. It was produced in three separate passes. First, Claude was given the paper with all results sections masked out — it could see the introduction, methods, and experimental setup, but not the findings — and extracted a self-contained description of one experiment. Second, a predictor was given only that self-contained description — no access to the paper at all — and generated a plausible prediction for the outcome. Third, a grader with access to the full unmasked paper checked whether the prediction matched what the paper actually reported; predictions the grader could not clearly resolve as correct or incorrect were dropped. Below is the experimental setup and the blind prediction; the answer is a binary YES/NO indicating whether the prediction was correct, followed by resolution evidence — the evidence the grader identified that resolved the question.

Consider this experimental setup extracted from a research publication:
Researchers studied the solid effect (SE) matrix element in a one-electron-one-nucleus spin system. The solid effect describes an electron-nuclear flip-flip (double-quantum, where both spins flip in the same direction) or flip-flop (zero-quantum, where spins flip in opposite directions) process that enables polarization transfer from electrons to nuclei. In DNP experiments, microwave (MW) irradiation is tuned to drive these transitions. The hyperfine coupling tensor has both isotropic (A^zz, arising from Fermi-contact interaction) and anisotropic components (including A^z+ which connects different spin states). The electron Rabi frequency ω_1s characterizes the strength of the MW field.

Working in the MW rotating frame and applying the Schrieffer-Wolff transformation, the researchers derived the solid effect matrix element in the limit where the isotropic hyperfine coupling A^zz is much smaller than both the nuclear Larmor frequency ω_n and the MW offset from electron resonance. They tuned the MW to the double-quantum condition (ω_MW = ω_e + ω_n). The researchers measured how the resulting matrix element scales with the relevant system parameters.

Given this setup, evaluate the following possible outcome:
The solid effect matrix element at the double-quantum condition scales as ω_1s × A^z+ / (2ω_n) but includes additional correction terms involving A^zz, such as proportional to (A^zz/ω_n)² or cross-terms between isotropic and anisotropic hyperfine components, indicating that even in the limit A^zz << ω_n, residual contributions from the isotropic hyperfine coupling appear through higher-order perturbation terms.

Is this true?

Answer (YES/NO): NO